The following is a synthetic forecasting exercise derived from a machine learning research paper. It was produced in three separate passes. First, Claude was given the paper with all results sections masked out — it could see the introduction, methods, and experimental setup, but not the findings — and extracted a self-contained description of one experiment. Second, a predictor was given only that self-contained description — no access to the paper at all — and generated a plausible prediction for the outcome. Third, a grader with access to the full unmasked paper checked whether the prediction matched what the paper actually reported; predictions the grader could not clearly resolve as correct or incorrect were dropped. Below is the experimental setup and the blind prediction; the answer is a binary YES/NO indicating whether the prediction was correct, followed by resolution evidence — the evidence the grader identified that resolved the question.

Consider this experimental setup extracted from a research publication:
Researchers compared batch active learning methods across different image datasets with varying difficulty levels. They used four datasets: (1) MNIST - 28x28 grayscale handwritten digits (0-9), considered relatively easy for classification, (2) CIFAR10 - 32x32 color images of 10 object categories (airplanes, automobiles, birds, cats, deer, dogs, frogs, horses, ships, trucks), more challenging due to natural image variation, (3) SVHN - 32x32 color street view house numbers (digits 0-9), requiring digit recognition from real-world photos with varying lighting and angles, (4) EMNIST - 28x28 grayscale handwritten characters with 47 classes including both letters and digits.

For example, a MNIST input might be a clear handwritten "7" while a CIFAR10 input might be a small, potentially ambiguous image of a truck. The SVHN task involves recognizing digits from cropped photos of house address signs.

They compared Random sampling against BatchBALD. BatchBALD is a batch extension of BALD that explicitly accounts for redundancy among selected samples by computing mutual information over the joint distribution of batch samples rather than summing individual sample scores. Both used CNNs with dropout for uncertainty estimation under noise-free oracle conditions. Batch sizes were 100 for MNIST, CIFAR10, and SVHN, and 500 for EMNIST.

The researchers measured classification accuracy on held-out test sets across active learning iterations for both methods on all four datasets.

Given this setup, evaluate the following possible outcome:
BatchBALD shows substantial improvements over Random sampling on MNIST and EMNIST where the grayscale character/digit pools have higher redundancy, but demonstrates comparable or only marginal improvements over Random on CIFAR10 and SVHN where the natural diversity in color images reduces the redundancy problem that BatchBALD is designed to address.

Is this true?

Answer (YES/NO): NO